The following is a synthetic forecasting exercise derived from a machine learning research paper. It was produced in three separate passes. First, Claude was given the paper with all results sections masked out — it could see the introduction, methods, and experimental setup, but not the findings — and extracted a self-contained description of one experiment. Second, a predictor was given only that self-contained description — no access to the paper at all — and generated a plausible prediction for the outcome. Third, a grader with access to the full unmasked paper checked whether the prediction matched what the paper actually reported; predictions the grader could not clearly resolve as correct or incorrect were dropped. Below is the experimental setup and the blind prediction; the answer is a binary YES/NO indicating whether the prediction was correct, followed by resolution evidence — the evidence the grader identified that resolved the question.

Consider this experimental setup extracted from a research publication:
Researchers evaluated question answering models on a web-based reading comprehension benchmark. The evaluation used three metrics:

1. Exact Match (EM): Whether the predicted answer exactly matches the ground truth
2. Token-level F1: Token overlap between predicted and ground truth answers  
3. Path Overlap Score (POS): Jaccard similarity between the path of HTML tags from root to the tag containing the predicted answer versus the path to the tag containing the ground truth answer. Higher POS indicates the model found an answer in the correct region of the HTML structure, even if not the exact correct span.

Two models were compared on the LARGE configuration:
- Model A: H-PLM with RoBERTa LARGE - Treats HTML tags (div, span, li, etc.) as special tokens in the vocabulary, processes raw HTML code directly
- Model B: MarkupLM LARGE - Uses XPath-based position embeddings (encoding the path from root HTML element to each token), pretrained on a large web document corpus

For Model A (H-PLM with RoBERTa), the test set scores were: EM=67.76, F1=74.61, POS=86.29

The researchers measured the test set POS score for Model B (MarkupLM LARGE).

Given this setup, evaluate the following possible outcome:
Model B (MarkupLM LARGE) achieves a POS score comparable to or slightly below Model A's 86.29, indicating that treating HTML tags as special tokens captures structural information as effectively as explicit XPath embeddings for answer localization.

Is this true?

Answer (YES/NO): NO